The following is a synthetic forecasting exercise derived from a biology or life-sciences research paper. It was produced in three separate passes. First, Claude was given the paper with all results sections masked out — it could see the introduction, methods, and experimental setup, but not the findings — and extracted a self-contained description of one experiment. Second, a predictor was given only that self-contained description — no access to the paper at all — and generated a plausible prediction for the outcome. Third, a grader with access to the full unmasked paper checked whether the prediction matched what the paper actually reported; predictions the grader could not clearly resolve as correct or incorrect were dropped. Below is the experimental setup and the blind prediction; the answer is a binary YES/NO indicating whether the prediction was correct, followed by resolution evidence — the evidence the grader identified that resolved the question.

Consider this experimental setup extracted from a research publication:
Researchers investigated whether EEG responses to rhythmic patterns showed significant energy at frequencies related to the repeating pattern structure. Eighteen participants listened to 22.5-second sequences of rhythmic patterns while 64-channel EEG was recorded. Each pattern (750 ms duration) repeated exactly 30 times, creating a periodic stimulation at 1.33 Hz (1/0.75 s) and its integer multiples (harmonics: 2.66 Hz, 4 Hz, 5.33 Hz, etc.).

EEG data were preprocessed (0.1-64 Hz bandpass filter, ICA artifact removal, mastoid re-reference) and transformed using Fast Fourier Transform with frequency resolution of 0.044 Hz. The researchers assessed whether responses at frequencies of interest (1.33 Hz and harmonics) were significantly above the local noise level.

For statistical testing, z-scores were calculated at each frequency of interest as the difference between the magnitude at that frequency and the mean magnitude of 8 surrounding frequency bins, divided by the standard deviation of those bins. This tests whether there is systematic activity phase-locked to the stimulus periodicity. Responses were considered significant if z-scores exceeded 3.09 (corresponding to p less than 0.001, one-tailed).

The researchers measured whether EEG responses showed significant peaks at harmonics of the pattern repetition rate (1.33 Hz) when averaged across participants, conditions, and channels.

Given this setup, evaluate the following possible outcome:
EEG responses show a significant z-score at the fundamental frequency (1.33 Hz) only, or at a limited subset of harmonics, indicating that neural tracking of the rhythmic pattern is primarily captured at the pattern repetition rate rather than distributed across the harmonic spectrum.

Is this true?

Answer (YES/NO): NO